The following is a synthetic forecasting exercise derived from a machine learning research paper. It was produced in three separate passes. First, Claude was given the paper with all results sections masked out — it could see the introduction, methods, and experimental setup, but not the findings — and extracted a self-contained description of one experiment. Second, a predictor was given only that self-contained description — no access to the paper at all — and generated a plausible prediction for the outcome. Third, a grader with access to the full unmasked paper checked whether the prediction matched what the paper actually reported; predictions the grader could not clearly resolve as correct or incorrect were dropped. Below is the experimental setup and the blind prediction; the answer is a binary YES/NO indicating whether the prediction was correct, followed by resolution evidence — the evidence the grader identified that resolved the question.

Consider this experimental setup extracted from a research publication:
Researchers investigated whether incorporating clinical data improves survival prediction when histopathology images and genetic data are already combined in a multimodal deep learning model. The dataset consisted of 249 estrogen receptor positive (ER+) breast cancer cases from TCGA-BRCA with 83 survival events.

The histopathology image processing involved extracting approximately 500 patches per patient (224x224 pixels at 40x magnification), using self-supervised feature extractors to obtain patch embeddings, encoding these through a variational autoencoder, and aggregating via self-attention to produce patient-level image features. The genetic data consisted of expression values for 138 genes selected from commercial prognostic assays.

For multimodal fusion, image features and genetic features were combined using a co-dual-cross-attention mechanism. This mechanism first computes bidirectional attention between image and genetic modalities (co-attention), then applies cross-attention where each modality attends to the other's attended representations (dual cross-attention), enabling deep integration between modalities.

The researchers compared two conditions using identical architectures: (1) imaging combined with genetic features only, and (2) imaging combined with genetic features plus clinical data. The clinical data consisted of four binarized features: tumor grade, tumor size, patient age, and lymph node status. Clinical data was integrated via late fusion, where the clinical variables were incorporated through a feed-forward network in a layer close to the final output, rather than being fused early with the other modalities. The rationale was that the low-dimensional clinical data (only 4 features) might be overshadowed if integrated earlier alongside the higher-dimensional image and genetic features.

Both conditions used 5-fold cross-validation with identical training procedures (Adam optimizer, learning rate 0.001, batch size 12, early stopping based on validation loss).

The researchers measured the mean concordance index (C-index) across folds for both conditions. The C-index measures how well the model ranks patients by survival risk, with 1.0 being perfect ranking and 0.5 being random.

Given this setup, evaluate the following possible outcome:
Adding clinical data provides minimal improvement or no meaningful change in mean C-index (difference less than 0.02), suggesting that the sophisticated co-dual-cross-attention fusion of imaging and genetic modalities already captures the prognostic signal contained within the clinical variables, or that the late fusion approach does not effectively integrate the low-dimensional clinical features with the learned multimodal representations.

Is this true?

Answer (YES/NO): NO